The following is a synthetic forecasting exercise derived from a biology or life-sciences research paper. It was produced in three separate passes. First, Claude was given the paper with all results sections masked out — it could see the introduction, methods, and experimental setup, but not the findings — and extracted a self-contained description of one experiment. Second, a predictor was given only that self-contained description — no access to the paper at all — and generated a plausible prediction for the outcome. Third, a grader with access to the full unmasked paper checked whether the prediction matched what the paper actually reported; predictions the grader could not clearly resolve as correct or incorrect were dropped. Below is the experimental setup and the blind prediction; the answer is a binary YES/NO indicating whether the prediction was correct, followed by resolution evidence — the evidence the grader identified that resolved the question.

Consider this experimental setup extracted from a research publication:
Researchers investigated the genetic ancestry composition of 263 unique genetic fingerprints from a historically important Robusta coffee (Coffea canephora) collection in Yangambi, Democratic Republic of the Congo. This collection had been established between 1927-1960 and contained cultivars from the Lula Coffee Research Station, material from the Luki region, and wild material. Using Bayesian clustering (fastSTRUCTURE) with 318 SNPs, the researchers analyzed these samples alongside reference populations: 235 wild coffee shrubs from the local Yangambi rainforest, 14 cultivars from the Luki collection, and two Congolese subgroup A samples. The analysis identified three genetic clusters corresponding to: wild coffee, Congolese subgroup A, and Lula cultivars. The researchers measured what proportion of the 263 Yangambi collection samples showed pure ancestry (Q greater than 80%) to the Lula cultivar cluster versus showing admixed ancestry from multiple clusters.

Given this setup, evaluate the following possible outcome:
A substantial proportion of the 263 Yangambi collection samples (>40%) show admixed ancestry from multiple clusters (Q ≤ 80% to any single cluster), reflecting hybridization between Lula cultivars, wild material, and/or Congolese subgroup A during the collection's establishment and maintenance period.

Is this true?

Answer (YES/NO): NO